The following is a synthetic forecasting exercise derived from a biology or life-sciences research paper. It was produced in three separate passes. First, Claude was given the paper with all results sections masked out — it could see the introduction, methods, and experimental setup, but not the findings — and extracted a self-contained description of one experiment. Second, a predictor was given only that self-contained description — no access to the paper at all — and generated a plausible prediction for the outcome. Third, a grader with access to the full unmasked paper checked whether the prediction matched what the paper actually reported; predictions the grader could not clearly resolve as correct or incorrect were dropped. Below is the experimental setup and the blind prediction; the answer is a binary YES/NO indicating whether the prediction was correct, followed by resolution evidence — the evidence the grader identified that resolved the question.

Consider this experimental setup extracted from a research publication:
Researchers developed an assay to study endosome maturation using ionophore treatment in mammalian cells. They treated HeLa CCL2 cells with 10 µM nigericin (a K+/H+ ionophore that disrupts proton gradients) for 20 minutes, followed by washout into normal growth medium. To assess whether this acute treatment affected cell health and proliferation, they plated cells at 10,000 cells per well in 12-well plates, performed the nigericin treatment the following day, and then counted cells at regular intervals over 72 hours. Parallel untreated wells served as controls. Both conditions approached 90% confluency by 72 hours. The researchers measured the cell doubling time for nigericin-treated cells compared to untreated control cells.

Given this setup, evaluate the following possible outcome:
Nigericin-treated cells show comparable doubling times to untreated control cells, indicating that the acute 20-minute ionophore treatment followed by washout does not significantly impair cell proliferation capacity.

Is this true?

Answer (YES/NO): NO